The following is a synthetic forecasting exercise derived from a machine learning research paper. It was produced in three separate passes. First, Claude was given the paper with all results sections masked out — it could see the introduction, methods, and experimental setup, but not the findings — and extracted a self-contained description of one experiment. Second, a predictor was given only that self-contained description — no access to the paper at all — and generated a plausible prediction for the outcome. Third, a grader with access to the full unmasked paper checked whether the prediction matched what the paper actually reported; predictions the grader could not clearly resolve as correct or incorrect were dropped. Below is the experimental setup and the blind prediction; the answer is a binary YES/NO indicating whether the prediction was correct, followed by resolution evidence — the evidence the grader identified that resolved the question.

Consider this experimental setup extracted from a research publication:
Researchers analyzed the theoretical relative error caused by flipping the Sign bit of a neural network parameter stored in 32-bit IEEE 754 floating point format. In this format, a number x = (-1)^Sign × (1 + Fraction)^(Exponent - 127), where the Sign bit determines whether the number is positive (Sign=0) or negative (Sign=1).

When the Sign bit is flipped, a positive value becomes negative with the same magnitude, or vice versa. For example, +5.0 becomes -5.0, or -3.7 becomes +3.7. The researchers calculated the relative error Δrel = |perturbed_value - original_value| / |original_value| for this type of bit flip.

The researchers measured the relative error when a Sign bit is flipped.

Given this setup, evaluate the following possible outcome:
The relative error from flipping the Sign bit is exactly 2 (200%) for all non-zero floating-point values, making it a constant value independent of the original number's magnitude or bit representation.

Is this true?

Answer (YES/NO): YES